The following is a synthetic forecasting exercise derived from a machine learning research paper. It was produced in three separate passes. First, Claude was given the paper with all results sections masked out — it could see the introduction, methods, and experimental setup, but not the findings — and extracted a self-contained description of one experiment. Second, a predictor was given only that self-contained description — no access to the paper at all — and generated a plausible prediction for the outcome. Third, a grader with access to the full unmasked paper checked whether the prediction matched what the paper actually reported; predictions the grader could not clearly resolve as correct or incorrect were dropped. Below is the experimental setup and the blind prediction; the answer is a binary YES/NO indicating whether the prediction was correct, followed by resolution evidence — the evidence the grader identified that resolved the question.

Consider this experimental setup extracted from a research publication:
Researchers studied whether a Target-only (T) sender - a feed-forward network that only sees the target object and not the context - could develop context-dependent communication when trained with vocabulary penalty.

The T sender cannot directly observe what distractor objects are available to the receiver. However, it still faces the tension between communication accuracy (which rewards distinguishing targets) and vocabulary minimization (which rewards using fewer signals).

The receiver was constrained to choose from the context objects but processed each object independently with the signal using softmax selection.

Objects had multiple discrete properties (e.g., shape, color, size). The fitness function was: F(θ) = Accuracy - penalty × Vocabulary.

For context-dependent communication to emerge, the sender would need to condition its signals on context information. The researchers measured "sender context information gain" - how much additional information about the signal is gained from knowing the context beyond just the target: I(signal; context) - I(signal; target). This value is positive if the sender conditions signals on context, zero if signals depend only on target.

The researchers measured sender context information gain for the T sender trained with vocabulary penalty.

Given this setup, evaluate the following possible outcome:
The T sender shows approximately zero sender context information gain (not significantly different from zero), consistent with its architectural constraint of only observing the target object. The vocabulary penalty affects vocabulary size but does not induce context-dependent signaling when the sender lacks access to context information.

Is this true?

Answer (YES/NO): YES